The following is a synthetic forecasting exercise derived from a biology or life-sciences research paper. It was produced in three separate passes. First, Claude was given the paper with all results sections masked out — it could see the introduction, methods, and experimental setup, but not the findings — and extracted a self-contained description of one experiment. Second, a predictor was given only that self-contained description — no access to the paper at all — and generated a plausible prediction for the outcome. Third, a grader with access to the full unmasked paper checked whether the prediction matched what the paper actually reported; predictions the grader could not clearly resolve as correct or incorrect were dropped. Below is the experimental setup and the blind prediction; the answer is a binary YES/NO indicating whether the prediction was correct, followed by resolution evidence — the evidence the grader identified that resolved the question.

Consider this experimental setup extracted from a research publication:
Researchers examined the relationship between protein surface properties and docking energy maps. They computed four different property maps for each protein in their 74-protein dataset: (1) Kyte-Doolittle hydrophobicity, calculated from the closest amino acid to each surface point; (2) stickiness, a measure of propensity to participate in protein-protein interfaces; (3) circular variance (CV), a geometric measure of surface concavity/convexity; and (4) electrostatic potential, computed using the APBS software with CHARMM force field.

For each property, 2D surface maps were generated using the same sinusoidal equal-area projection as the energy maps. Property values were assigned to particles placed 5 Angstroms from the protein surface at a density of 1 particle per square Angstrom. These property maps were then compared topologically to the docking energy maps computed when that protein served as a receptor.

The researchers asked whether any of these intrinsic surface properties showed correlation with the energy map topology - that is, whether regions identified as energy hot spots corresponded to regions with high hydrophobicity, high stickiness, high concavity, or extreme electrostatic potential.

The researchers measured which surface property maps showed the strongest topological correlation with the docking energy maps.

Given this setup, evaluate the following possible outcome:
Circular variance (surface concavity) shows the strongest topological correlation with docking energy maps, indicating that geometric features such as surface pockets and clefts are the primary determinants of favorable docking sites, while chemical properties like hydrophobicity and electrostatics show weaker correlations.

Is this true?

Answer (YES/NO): NO